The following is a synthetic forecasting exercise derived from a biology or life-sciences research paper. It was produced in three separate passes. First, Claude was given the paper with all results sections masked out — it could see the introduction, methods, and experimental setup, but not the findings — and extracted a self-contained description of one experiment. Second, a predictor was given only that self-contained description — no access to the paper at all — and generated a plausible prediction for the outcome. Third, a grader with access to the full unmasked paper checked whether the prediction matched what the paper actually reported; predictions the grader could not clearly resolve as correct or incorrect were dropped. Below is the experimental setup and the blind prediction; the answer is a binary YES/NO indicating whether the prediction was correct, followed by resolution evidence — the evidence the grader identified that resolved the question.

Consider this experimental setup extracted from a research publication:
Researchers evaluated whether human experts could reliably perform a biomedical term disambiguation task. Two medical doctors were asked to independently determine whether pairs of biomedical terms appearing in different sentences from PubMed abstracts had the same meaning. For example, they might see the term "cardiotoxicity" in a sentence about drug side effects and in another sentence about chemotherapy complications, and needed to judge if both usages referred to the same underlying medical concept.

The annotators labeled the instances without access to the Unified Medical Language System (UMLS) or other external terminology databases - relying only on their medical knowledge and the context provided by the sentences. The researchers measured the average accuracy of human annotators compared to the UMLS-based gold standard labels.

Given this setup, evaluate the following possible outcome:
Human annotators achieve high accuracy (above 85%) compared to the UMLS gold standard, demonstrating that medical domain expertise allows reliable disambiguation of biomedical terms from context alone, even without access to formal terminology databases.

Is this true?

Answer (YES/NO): NO